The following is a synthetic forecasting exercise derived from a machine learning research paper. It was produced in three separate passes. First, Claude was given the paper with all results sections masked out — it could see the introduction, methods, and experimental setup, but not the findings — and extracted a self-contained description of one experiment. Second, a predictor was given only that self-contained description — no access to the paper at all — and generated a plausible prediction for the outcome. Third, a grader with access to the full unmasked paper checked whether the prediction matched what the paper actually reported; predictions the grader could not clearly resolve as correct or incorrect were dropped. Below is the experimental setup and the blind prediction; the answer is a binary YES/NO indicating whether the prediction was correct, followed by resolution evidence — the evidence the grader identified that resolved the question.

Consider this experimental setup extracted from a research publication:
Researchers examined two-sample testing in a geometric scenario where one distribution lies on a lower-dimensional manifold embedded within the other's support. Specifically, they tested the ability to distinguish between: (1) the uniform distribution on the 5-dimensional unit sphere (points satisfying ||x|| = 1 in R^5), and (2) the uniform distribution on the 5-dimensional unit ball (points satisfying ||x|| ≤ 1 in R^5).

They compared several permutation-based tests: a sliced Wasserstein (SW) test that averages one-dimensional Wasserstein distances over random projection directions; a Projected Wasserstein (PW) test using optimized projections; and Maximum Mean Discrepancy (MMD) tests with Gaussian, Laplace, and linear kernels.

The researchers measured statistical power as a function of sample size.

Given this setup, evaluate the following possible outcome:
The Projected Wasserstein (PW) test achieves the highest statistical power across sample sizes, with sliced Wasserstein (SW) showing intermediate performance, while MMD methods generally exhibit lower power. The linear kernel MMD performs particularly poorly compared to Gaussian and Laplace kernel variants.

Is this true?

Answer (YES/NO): NO